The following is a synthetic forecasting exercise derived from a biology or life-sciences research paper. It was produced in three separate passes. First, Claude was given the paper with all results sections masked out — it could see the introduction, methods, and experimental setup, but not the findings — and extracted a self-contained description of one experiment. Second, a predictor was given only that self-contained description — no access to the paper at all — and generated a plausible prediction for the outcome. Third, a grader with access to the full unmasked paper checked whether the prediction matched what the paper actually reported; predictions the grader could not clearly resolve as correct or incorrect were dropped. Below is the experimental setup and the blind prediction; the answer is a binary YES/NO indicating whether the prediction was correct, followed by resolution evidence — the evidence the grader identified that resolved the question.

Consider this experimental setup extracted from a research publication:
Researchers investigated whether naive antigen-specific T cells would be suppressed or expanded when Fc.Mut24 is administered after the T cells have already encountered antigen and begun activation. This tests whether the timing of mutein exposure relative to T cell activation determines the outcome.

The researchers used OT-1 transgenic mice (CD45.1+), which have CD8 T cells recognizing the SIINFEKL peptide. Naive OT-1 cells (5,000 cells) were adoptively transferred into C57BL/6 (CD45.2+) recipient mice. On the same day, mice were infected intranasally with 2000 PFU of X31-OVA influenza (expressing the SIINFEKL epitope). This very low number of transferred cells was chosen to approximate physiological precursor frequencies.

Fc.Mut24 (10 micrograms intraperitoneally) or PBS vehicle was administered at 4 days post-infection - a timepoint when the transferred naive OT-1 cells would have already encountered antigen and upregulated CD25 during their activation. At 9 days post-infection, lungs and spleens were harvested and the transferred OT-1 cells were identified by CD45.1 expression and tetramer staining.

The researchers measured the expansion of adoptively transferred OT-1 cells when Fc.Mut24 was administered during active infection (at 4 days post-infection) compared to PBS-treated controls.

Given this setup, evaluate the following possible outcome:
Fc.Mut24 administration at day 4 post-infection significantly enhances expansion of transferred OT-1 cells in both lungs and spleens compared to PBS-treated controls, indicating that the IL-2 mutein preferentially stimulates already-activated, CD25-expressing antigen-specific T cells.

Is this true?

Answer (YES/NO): YES